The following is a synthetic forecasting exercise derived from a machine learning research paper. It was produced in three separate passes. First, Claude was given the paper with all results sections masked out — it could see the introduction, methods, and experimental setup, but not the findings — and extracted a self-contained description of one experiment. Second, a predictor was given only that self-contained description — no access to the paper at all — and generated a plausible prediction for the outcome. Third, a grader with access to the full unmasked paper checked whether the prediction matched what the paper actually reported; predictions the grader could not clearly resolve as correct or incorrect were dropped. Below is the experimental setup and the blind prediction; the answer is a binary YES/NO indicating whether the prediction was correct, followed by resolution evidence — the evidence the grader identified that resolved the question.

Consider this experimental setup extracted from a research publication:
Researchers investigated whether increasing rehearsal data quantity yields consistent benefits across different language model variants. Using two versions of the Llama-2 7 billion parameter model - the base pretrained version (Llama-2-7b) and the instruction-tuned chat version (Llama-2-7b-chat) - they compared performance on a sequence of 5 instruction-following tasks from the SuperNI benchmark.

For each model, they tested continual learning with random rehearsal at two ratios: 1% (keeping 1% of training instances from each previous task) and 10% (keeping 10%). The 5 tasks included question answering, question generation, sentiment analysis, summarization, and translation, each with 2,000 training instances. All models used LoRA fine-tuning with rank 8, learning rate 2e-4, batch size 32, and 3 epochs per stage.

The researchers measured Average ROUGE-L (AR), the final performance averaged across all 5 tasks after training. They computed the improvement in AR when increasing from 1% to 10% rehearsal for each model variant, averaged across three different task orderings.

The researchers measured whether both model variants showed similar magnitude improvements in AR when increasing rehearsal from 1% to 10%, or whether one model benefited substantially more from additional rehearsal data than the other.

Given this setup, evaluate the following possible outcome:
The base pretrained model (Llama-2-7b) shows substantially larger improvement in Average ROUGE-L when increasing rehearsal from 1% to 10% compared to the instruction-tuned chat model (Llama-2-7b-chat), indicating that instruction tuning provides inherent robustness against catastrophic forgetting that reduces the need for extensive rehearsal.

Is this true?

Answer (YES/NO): YES